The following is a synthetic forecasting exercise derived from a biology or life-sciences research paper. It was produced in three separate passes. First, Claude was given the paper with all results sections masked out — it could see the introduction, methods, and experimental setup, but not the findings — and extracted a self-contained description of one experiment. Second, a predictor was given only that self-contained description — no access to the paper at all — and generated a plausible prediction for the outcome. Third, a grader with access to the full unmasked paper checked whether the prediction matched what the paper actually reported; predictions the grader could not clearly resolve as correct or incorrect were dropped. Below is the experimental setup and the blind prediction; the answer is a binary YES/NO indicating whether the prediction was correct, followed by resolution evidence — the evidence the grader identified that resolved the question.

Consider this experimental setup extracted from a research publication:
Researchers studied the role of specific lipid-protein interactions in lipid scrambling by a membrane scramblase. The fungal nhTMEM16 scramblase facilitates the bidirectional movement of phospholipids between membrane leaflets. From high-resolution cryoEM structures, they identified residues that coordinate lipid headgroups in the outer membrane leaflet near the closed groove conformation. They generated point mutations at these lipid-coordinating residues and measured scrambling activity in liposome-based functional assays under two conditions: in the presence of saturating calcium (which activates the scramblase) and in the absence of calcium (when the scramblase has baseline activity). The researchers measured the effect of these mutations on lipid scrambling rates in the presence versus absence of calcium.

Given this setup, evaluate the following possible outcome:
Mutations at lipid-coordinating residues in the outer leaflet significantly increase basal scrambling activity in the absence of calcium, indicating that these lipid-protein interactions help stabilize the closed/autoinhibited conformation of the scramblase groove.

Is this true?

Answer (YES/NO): NO